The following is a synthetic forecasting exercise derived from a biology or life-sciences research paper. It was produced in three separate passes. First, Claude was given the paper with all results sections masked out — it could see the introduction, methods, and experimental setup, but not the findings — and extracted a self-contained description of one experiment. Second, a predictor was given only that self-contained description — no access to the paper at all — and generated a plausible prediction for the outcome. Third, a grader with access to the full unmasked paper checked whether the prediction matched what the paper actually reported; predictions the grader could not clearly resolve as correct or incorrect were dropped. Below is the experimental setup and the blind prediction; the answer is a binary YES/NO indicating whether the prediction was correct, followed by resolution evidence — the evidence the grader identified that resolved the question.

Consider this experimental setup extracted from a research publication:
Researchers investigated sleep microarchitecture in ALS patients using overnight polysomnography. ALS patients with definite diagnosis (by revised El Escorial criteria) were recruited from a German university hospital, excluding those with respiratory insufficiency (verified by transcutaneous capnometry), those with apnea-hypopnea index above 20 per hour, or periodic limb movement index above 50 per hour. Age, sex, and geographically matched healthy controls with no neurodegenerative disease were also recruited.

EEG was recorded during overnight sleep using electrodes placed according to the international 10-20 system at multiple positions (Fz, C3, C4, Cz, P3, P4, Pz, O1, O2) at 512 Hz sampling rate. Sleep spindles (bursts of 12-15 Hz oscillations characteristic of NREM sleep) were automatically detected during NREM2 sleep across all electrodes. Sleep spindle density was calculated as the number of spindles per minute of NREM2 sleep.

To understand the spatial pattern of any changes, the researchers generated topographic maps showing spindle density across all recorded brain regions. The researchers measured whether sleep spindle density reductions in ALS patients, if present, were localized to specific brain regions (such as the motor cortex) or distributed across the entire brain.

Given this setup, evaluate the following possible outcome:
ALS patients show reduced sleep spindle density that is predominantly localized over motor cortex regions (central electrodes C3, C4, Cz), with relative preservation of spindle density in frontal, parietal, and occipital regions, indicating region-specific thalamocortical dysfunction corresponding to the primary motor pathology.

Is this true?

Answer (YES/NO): NO